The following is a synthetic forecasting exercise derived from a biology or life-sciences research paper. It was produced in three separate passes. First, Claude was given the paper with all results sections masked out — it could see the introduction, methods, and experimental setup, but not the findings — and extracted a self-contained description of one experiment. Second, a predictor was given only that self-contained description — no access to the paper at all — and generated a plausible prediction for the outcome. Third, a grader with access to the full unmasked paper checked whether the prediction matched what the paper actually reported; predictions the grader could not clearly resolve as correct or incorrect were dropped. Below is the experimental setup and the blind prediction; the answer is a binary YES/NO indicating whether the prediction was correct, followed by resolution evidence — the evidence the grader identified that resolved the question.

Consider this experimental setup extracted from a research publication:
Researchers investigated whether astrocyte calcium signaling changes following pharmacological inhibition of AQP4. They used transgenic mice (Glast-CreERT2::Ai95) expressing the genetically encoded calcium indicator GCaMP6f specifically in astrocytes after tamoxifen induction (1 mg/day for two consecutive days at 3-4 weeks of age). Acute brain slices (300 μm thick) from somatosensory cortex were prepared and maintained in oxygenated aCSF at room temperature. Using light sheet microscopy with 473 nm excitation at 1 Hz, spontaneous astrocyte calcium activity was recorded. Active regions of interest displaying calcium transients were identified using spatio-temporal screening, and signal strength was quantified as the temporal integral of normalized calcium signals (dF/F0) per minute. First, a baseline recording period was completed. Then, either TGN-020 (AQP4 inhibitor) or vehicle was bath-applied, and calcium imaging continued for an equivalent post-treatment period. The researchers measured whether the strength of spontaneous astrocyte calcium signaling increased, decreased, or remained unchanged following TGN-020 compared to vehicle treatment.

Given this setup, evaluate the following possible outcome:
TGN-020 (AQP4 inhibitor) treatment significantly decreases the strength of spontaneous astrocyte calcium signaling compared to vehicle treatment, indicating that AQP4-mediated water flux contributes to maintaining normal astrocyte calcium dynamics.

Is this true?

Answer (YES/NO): NO